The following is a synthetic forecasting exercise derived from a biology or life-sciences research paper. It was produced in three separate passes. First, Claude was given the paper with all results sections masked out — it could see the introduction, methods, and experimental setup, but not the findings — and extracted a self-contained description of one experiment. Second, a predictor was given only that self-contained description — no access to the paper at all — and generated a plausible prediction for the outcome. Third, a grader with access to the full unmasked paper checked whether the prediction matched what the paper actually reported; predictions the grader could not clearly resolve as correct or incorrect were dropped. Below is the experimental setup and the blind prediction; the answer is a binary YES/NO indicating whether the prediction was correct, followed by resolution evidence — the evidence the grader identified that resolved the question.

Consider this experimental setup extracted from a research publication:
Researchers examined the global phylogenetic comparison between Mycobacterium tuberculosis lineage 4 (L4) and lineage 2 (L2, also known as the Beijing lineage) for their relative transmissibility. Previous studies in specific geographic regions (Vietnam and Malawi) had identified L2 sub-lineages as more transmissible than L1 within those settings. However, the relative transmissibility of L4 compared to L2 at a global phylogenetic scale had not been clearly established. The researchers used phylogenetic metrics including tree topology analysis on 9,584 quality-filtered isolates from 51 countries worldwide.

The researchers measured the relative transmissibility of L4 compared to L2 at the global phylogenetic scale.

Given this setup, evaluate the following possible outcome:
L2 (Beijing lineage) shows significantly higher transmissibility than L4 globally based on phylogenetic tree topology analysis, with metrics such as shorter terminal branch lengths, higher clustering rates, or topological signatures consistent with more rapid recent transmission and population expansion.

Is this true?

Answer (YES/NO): NO